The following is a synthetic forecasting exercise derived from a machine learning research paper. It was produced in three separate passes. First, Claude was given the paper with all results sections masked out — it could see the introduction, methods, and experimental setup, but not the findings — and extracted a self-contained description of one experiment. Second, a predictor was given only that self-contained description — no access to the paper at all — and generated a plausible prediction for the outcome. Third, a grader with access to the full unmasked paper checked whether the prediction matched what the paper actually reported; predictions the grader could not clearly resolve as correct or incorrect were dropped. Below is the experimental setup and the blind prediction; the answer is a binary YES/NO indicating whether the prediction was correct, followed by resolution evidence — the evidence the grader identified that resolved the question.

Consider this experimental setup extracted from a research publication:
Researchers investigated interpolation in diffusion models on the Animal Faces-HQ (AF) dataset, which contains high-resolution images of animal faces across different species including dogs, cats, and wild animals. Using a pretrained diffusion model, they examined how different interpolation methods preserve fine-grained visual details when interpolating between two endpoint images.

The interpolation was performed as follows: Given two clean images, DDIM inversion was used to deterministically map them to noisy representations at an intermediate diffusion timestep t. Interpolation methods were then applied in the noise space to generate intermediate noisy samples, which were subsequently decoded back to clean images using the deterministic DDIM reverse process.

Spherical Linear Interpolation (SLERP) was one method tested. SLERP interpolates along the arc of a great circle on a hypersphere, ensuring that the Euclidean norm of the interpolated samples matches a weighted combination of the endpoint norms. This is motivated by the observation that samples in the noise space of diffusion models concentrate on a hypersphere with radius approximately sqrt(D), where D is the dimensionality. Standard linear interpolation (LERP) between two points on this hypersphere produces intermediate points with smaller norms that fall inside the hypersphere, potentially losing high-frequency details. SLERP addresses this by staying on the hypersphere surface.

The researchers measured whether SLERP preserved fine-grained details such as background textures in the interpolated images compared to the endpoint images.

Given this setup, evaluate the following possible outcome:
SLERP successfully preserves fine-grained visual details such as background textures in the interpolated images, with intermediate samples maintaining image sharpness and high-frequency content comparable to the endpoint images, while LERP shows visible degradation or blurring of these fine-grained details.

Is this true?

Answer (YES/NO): NO